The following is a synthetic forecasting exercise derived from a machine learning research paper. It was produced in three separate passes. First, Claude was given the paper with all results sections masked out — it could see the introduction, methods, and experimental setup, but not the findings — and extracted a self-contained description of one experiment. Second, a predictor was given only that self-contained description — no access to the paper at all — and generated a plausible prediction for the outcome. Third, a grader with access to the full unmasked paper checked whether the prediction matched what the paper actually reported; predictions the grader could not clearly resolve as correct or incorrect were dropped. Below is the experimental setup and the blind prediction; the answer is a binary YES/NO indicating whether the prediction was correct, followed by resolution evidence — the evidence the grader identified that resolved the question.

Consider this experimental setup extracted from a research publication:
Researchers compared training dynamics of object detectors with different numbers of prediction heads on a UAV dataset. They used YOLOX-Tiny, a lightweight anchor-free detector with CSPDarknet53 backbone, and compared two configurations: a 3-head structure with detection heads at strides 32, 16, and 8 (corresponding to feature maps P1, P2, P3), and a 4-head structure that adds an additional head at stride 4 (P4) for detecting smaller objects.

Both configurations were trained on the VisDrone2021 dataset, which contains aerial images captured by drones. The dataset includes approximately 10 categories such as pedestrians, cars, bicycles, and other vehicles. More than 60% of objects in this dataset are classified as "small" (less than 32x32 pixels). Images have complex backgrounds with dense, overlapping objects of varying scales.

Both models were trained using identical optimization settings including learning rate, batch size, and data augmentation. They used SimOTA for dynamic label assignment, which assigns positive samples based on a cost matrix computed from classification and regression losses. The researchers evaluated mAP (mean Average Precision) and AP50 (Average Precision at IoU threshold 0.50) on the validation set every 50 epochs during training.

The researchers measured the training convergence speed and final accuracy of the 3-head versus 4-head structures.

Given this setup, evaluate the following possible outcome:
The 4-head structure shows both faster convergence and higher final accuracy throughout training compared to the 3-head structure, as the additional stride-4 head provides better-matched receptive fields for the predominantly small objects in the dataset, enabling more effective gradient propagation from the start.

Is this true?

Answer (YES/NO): YES